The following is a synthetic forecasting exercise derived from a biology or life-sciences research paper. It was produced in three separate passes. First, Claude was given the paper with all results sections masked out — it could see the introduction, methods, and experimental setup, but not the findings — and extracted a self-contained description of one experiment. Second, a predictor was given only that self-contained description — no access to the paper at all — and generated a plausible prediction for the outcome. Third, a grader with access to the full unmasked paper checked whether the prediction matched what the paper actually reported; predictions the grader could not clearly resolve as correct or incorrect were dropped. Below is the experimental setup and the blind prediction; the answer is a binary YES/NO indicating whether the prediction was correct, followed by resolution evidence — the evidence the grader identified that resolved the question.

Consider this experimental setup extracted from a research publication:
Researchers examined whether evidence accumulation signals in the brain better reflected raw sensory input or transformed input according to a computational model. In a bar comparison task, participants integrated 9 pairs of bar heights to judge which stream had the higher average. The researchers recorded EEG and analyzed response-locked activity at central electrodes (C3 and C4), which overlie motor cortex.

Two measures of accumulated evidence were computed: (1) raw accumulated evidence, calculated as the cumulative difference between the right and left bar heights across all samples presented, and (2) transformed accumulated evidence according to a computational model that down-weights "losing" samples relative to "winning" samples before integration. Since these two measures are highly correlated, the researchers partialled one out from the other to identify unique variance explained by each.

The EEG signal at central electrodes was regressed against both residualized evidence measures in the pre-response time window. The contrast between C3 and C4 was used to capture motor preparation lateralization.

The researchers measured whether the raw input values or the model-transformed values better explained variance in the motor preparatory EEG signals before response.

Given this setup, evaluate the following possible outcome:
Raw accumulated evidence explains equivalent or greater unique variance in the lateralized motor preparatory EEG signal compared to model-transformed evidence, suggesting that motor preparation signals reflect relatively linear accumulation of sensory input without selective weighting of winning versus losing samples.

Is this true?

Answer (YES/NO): NO